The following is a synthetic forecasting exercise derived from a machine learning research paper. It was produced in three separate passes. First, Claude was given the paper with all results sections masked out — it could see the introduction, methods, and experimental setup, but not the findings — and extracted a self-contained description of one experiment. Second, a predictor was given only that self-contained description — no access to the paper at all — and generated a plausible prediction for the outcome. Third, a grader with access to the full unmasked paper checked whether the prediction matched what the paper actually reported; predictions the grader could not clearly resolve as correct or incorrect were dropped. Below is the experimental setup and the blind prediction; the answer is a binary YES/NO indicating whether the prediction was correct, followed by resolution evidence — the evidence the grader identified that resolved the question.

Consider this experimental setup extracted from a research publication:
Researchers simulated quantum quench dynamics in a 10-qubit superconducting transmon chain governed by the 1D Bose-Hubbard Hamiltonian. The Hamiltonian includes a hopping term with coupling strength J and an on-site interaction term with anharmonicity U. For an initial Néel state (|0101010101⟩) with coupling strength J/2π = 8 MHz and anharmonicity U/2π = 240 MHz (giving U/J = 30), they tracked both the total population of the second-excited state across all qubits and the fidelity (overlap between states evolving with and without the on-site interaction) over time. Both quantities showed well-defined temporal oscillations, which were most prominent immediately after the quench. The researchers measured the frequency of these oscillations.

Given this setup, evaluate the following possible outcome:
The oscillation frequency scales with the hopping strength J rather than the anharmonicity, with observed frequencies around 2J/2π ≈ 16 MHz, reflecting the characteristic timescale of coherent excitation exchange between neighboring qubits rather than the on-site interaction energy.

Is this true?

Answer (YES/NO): NO